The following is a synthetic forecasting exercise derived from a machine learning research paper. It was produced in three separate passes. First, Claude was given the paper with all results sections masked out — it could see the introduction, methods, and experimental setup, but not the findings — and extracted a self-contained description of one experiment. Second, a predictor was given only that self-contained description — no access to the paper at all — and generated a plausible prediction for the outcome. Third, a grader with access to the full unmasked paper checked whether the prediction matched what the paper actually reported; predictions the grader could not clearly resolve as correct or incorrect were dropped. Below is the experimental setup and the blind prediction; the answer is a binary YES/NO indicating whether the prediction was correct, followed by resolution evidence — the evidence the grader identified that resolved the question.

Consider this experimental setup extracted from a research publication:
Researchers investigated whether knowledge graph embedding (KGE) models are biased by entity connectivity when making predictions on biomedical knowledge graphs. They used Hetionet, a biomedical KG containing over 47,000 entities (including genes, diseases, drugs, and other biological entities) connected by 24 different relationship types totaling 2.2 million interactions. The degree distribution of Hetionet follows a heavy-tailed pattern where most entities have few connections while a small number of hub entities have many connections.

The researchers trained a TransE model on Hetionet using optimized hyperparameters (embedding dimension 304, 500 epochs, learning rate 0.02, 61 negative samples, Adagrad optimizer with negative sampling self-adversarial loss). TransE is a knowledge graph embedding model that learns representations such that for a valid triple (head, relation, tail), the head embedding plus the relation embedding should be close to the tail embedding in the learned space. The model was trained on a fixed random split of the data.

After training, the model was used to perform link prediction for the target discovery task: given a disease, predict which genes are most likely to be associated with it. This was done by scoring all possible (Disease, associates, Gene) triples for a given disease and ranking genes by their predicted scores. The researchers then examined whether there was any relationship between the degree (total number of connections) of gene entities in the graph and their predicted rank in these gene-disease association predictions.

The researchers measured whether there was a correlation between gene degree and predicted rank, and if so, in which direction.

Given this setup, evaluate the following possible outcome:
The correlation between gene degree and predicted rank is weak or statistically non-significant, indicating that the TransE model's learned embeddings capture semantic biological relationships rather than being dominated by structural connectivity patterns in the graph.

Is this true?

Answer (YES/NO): NO